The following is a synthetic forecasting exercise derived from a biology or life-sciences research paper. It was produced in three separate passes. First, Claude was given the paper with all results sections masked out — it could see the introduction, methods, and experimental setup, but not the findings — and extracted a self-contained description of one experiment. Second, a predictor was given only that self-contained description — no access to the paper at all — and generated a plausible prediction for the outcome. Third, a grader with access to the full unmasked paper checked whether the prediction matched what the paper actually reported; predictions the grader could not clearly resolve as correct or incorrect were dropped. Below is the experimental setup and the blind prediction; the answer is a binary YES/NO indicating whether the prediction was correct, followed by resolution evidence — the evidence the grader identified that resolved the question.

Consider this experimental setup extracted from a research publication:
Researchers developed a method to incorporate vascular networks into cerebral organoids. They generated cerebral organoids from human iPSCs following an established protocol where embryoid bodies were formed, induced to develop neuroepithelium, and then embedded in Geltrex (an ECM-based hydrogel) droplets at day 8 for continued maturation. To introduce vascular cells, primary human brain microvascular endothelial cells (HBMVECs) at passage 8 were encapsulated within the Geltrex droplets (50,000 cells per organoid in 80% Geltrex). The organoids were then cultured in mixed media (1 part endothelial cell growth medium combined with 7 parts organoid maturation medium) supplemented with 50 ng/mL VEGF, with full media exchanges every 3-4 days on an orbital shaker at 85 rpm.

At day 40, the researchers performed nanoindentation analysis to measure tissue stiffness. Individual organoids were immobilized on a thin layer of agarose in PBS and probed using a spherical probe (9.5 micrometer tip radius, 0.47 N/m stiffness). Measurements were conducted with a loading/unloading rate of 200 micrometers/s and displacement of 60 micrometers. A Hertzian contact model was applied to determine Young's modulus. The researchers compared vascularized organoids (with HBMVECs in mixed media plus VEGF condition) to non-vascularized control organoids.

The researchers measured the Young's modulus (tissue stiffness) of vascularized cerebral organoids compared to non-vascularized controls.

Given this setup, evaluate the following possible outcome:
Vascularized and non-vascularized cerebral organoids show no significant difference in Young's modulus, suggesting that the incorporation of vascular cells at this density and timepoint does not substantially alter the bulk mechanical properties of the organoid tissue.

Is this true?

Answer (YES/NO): YES